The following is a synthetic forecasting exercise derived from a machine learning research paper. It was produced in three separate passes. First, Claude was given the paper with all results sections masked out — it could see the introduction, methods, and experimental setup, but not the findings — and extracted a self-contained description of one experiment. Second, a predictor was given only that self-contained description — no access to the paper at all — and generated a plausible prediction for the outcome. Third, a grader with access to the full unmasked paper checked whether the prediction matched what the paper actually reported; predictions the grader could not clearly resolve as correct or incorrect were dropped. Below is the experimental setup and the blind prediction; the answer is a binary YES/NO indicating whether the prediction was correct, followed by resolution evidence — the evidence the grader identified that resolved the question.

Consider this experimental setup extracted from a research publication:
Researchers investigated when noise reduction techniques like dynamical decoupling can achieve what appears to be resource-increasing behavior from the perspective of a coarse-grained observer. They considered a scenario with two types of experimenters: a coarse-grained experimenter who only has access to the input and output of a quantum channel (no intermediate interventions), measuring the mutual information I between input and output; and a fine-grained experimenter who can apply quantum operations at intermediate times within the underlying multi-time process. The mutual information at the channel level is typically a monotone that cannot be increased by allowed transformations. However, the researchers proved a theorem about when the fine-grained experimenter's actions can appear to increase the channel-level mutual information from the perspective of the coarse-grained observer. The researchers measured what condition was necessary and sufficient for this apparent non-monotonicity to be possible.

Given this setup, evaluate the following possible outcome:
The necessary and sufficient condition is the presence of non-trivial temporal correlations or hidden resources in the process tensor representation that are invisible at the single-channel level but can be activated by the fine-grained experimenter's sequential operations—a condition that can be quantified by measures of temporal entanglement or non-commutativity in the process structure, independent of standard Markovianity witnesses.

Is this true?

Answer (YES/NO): NO